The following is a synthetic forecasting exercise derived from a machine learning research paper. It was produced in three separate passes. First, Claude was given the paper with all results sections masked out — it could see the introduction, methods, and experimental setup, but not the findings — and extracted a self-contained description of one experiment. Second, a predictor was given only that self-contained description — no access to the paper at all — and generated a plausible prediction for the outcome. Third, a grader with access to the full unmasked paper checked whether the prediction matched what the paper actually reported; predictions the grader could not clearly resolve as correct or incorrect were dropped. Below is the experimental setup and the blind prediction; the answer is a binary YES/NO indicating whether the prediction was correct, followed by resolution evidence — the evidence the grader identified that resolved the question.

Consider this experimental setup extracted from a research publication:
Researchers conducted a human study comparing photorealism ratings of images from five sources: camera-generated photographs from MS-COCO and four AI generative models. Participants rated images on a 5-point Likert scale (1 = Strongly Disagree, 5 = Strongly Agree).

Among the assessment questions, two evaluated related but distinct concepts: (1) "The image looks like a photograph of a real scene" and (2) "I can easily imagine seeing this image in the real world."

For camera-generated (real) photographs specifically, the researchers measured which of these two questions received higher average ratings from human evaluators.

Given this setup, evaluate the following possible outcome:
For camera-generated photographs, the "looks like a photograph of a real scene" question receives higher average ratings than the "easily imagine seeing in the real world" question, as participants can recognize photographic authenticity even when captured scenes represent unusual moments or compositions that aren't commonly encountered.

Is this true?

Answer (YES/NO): NO